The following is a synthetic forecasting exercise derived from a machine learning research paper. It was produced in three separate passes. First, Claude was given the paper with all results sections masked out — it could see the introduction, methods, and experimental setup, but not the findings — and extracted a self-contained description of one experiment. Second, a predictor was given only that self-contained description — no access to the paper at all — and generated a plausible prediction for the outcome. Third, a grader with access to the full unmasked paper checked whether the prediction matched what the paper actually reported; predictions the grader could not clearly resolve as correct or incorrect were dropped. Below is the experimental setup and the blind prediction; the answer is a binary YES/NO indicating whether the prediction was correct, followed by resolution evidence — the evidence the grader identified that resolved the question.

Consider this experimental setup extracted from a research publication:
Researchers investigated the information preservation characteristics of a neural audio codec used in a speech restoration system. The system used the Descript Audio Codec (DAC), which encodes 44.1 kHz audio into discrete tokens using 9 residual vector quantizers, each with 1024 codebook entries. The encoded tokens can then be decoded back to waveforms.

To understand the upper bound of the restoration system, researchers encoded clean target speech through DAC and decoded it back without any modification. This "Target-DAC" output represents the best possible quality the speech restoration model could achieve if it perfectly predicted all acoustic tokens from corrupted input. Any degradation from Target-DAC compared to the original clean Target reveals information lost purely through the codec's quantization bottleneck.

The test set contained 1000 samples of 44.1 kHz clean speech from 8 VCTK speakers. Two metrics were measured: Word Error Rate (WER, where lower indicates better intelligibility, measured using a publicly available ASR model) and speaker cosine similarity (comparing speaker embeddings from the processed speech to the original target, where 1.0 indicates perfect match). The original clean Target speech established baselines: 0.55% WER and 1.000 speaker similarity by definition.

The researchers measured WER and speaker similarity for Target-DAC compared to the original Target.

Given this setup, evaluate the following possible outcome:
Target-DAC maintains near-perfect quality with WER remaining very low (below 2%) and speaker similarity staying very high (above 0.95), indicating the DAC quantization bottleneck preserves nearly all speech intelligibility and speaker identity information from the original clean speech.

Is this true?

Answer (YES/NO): NO